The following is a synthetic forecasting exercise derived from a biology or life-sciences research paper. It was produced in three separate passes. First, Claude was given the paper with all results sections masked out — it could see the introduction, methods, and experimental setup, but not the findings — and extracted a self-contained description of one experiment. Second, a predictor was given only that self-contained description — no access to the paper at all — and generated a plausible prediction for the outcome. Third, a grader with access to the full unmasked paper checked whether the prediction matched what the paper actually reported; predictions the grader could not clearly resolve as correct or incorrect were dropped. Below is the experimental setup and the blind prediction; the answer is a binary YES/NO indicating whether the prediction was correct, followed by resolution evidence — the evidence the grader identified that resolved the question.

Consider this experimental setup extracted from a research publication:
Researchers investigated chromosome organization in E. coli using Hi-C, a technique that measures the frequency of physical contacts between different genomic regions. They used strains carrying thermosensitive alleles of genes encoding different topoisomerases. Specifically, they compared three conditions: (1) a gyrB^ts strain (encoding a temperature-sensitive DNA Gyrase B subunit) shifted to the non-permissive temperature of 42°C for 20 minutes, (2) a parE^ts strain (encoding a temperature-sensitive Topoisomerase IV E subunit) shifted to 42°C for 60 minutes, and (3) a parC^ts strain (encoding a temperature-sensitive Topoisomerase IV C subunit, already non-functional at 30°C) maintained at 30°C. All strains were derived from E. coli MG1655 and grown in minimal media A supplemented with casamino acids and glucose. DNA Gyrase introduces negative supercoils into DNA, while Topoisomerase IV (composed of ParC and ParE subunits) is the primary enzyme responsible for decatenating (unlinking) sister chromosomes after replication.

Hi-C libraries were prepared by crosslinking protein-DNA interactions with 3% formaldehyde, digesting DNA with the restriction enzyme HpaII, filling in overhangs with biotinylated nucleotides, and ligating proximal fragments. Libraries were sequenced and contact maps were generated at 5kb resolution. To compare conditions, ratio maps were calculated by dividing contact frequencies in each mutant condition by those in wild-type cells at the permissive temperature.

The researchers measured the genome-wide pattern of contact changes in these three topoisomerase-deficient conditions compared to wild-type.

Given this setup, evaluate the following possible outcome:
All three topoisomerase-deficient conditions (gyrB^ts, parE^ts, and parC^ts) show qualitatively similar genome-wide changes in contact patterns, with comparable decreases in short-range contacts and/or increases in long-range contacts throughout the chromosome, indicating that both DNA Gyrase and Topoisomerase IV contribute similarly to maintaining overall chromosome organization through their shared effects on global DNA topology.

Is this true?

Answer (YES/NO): NO